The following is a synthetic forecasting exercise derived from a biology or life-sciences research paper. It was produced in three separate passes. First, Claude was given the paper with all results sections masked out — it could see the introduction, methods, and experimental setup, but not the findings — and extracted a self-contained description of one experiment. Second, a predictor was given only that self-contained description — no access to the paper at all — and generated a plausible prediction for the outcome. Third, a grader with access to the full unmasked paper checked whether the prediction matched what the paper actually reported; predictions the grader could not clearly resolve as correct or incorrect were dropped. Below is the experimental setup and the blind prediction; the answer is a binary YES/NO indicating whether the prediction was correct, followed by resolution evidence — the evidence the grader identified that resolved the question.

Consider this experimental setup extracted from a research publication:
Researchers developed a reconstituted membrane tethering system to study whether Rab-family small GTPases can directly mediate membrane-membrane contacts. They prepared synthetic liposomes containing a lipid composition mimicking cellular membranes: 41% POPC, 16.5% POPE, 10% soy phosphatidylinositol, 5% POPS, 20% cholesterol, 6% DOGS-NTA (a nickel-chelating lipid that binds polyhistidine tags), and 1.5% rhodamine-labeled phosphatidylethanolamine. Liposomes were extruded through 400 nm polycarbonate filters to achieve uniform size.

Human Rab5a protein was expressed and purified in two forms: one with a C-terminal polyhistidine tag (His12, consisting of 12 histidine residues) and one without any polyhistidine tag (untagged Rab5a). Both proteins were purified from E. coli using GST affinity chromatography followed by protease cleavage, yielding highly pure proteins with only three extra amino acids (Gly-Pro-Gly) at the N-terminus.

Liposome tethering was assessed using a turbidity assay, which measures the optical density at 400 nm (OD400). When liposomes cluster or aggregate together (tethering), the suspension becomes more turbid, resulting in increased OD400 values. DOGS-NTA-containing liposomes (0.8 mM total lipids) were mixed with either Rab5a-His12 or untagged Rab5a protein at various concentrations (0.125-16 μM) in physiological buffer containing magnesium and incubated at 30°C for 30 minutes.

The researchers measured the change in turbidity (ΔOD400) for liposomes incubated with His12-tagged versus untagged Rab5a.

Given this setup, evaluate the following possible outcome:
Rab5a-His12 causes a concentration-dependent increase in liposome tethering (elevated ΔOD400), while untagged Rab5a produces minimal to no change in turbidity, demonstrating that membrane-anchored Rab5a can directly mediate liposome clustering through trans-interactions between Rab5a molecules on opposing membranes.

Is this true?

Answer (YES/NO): YES